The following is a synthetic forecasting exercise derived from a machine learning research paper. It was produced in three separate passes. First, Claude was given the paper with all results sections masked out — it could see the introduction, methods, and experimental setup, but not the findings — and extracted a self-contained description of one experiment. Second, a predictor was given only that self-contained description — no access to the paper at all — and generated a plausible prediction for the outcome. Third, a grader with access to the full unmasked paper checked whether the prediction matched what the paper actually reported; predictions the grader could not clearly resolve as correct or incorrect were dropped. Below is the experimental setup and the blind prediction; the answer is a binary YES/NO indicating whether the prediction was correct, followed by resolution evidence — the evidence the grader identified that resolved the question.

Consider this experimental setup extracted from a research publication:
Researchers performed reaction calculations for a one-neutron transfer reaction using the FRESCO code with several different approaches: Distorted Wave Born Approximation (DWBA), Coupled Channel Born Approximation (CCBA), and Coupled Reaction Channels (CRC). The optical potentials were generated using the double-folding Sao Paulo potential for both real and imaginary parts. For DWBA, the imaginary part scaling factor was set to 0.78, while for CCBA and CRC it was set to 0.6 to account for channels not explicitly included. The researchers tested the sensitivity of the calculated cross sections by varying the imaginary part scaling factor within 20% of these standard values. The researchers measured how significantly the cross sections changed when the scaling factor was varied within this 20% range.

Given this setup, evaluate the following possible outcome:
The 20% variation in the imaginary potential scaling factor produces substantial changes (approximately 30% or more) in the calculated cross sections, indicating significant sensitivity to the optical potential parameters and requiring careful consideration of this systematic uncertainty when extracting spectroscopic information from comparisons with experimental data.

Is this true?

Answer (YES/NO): NO